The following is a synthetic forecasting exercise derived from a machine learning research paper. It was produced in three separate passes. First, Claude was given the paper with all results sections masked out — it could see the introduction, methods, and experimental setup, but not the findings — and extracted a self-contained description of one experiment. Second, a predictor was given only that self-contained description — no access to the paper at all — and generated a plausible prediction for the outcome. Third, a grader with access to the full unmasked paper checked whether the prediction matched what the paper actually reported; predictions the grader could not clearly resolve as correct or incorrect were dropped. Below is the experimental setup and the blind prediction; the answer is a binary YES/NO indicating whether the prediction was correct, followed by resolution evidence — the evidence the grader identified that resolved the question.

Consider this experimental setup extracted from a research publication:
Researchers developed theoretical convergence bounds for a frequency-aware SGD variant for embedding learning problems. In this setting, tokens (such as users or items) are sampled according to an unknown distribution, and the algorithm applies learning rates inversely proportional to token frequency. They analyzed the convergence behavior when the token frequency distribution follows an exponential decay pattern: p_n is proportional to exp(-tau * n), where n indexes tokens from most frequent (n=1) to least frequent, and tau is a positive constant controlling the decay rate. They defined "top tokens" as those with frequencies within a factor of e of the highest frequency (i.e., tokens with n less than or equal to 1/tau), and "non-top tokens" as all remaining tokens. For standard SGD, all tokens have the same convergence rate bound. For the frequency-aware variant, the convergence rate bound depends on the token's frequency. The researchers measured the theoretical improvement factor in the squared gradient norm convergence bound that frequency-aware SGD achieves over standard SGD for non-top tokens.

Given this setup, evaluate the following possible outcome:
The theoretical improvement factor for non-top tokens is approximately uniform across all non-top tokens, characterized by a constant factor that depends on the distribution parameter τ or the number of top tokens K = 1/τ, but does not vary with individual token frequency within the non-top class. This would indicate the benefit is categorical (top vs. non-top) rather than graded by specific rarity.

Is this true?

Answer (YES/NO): NO